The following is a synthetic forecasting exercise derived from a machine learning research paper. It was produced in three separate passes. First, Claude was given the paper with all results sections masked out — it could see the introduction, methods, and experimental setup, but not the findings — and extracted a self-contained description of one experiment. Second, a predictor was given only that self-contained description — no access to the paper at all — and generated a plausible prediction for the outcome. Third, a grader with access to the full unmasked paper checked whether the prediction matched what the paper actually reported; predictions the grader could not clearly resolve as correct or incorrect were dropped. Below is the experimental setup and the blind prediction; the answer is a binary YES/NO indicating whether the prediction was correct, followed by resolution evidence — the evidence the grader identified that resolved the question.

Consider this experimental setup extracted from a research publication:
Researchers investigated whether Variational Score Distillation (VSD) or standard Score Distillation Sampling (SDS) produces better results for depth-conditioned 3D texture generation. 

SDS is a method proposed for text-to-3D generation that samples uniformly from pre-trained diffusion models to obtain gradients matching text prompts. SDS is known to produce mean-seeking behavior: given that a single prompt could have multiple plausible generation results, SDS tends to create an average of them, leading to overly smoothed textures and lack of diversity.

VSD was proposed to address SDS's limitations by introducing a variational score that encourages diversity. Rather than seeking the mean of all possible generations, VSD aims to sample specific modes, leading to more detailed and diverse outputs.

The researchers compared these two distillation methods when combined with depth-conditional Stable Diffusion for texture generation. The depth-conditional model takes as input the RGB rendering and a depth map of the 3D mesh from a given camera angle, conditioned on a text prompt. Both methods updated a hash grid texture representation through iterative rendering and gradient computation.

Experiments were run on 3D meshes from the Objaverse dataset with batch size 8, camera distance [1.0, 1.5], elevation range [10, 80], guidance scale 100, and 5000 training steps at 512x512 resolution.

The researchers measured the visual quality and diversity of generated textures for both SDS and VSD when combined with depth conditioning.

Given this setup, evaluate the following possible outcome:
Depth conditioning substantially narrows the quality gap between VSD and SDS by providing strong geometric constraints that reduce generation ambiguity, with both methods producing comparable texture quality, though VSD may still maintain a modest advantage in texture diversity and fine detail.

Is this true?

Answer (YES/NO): NO